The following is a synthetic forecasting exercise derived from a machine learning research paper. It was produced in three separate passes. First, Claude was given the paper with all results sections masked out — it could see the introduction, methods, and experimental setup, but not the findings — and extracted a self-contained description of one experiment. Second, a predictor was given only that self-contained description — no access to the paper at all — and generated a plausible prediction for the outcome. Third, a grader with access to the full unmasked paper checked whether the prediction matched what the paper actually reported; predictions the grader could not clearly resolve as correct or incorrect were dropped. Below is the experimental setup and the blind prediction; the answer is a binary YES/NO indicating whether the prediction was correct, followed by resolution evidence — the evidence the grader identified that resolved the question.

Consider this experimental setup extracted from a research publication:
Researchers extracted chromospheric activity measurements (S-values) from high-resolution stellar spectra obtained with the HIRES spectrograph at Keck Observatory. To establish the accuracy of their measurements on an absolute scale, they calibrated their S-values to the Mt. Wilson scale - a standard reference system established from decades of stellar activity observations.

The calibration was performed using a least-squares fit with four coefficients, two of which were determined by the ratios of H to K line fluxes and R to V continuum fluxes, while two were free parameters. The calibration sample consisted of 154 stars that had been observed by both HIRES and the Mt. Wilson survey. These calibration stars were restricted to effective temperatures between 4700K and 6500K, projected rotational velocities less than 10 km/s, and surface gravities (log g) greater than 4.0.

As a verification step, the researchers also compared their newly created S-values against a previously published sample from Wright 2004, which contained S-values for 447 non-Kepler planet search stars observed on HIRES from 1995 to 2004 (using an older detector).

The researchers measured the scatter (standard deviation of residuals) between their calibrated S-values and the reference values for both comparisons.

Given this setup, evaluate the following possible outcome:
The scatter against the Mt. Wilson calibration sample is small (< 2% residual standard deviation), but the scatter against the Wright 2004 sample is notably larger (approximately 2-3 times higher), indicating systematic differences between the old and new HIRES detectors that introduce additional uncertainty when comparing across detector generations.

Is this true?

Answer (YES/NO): NO